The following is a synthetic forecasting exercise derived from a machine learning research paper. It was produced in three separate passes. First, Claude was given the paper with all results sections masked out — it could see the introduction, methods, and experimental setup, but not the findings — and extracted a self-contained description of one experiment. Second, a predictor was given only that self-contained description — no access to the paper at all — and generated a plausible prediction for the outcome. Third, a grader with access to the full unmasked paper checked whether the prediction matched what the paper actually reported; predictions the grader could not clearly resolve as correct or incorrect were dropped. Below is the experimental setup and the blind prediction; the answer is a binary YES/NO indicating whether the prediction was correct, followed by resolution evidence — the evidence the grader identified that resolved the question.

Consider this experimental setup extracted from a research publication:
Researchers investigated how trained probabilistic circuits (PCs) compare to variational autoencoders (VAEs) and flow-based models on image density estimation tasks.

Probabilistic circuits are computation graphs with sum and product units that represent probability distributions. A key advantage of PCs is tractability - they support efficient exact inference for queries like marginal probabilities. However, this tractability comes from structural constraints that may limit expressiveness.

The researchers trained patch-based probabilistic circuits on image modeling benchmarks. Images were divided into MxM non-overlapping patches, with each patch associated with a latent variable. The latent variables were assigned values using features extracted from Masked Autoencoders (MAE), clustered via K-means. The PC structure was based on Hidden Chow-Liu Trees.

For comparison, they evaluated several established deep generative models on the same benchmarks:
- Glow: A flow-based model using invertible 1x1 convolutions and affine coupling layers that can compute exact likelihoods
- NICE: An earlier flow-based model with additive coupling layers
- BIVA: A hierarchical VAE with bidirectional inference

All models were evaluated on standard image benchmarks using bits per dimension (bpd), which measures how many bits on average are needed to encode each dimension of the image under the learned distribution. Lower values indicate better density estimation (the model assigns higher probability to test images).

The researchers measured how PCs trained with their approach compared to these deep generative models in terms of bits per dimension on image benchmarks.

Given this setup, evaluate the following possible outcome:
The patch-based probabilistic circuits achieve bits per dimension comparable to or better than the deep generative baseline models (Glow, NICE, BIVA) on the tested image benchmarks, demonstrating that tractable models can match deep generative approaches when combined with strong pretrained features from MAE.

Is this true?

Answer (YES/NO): NO